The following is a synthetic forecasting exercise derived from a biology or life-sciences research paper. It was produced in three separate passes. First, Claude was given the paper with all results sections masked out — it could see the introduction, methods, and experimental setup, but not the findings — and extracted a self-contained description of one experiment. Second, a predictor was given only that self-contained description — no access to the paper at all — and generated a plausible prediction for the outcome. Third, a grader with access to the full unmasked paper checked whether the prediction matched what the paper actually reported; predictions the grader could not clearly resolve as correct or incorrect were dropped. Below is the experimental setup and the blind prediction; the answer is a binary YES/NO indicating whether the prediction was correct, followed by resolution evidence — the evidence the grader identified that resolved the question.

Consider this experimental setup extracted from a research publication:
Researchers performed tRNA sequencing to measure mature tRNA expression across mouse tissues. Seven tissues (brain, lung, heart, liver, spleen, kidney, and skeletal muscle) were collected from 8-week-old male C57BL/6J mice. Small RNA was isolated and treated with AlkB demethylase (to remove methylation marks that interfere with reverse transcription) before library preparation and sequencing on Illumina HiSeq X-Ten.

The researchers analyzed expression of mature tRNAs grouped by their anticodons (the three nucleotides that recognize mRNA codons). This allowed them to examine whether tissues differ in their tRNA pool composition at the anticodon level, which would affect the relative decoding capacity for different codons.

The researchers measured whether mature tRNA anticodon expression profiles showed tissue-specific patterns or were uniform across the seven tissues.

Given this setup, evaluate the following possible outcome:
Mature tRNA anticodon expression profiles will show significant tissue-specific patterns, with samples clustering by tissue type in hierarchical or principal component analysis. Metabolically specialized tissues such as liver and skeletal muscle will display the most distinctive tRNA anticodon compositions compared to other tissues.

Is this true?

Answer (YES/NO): NO